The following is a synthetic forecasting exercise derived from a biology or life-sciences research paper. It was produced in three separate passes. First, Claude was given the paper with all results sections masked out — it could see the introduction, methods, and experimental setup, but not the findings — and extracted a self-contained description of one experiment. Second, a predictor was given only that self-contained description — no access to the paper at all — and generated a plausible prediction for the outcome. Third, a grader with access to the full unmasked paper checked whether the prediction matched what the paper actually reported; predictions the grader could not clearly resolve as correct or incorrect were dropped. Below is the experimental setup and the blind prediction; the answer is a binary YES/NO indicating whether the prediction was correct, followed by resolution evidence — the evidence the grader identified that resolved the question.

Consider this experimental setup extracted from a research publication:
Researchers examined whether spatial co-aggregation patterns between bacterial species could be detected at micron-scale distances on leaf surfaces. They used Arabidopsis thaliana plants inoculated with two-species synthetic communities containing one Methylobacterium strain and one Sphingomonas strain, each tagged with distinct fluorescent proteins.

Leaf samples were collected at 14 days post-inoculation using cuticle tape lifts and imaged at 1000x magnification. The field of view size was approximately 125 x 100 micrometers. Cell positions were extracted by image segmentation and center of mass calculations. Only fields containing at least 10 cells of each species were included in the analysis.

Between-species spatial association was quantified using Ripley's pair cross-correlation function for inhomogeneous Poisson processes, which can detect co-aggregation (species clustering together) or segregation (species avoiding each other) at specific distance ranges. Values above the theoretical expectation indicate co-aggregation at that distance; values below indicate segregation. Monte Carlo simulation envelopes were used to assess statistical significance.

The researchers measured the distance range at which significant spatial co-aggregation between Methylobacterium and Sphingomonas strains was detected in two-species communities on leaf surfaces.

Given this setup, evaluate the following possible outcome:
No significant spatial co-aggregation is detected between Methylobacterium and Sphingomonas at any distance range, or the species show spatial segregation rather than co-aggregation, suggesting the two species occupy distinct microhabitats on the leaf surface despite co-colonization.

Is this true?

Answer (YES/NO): NO